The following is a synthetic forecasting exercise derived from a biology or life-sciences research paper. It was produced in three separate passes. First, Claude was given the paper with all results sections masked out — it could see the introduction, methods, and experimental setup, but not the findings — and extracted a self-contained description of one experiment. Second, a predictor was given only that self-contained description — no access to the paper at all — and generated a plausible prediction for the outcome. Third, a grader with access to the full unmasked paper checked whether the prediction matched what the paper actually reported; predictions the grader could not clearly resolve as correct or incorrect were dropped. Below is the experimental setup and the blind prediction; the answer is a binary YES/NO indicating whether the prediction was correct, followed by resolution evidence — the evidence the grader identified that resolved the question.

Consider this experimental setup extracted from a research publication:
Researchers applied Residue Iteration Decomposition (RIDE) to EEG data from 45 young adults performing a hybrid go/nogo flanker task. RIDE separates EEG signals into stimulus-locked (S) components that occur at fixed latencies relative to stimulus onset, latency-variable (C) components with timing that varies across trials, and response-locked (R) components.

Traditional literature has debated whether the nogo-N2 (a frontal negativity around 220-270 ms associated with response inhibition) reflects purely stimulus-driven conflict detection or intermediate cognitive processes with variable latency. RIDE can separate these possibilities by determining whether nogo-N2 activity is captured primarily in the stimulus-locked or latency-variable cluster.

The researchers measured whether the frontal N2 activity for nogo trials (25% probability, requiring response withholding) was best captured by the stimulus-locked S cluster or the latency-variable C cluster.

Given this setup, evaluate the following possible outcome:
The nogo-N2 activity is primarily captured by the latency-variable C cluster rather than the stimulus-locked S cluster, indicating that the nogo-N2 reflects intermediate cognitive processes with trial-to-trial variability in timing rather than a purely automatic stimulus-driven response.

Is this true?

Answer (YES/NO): NO